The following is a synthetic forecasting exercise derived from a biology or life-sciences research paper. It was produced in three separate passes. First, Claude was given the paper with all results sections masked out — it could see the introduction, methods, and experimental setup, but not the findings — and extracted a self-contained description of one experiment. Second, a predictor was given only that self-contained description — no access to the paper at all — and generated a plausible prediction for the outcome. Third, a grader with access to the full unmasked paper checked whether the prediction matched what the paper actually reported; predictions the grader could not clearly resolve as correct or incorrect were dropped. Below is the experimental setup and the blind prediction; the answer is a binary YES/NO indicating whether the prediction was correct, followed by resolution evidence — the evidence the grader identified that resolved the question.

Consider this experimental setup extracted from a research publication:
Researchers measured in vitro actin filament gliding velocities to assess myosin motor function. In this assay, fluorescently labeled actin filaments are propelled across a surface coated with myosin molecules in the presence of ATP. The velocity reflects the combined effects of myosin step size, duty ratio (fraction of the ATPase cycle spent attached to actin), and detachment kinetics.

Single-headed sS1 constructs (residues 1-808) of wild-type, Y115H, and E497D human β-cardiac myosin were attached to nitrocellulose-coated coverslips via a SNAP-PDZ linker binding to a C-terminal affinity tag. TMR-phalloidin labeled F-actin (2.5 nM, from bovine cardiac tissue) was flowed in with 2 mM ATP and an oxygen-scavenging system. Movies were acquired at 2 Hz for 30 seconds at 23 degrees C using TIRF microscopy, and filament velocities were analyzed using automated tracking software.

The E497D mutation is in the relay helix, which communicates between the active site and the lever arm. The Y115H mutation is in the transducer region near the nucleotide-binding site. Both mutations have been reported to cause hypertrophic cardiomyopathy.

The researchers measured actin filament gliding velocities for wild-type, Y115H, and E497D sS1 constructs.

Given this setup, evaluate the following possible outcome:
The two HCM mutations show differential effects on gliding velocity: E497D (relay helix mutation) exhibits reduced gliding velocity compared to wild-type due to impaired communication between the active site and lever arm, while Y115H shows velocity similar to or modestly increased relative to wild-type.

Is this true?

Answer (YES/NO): NO